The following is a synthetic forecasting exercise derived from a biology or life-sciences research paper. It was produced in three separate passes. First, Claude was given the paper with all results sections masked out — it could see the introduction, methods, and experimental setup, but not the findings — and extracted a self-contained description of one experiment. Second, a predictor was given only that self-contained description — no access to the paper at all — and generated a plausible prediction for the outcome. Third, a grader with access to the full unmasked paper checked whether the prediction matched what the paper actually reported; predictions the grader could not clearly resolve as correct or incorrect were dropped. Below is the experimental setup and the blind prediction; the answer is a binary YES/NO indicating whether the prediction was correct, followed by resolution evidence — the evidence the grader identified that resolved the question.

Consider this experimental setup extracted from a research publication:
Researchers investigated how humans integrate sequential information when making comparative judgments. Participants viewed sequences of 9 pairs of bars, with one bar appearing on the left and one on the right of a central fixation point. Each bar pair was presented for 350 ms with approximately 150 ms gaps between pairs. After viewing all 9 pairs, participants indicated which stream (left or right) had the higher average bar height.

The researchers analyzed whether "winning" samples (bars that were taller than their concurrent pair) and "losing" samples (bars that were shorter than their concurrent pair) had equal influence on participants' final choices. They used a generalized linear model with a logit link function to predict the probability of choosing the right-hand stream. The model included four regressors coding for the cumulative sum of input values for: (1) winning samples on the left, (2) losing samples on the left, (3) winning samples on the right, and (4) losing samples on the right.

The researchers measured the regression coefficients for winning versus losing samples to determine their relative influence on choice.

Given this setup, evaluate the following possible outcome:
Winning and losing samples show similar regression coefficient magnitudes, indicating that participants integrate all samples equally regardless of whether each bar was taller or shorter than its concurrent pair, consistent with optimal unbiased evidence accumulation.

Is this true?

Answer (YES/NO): NO